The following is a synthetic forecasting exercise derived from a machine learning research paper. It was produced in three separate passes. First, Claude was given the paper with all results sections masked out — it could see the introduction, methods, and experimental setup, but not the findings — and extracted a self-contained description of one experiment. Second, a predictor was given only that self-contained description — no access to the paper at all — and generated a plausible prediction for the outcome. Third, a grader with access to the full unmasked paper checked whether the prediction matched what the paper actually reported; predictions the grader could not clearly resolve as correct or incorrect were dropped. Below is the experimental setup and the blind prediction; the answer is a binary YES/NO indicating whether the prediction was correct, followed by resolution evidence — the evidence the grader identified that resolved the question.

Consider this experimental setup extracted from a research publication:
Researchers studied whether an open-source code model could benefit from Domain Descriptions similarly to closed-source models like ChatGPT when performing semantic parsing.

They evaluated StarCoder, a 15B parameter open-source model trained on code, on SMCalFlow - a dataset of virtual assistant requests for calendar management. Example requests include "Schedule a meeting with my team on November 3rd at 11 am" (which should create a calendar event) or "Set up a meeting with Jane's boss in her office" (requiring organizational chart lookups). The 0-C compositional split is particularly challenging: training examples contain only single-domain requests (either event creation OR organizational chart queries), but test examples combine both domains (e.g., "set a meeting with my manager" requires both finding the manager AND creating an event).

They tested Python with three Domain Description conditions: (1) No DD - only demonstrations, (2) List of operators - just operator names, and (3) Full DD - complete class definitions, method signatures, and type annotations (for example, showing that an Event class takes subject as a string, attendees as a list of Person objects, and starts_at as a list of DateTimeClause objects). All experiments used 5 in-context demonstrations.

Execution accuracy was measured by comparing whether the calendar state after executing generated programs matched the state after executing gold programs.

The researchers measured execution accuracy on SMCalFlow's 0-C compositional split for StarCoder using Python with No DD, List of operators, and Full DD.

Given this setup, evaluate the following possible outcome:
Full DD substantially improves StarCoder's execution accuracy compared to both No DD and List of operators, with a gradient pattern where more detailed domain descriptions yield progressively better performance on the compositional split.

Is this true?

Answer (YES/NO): YES